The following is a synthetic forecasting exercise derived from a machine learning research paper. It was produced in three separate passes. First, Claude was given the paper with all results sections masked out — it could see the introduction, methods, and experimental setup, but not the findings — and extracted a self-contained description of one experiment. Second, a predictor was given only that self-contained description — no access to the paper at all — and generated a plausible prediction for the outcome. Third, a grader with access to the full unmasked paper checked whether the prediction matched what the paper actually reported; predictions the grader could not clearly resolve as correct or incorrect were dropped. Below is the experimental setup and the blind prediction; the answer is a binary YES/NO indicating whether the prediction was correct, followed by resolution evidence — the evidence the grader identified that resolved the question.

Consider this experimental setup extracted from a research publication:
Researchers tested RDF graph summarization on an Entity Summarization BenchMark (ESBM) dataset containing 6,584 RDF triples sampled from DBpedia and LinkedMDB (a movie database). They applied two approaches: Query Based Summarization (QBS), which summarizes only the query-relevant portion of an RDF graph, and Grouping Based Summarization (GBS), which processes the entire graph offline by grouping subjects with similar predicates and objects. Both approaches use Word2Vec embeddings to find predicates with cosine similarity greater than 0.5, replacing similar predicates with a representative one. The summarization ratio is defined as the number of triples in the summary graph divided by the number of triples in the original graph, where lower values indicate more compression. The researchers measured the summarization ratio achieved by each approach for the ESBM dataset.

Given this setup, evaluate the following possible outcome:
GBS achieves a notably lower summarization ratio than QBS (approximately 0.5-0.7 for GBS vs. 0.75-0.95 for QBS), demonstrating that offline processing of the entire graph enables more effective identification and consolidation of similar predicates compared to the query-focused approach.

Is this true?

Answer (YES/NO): NO